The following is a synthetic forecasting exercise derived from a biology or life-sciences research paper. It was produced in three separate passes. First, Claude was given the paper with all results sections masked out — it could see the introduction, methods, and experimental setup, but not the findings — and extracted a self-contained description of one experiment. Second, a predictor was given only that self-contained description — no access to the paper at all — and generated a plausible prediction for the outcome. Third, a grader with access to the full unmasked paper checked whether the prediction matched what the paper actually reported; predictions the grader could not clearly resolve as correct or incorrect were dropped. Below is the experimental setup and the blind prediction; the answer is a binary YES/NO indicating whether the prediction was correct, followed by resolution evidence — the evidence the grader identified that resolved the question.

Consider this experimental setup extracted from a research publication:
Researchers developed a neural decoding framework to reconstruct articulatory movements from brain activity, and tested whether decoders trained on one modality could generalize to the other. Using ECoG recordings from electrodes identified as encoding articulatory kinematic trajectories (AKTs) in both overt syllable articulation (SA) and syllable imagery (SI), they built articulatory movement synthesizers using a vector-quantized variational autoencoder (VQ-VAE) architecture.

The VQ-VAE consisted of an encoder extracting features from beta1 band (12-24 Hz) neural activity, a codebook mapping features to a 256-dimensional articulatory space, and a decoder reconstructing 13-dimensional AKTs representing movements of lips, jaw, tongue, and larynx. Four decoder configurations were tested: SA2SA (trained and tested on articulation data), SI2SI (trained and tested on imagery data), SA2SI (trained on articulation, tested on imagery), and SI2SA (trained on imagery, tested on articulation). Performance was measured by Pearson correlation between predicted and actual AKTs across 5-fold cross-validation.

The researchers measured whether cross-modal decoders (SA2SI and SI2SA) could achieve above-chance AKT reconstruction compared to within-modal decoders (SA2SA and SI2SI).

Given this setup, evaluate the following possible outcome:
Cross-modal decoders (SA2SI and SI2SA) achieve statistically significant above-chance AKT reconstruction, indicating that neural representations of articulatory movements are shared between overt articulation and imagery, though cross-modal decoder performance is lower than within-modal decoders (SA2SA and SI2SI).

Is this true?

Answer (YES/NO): NO